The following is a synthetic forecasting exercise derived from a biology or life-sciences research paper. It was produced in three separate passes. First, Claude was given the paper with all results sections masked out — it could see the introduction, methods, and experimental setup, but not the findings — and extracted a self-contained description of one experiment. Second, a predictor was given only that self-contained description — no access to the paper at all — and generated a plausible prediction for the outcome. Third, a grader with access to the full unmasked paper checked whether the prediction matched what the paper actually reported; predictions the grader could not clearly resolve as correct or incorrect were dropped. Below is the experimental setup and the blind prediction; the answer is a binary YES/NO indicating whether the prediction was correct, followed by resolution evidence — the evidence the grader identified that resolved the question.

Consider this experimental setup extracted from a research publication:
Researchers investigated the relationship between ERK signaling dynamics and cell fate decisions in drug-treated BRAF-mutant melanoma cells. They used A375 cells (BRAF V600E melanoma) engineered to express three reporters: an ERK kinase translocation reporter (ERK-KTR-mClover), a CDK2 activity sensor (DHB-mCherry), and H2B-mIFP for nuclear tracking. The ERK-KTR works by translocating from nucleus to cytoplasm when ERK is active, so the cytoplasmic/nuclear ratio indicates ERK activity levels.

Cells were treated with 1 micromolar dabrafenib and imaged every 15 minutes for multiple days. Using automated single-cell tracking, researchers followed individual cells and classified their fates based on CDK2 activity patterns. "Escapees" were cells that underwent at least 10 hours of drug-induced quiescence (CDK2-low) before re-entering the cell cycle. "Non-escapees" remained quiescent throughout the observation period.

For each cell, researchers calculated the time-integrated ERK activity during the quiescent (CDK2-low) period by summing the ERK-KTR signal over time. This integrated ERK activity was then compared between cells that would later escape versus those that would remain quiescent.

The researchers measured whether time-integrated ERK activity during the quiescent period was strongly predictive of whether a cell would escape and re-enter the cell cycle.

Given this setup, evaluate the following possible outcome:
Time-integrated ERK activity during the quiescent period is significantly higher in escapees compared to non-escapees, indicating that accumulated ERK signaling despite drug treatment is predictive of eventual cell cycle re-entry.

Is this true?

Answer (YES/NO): NO